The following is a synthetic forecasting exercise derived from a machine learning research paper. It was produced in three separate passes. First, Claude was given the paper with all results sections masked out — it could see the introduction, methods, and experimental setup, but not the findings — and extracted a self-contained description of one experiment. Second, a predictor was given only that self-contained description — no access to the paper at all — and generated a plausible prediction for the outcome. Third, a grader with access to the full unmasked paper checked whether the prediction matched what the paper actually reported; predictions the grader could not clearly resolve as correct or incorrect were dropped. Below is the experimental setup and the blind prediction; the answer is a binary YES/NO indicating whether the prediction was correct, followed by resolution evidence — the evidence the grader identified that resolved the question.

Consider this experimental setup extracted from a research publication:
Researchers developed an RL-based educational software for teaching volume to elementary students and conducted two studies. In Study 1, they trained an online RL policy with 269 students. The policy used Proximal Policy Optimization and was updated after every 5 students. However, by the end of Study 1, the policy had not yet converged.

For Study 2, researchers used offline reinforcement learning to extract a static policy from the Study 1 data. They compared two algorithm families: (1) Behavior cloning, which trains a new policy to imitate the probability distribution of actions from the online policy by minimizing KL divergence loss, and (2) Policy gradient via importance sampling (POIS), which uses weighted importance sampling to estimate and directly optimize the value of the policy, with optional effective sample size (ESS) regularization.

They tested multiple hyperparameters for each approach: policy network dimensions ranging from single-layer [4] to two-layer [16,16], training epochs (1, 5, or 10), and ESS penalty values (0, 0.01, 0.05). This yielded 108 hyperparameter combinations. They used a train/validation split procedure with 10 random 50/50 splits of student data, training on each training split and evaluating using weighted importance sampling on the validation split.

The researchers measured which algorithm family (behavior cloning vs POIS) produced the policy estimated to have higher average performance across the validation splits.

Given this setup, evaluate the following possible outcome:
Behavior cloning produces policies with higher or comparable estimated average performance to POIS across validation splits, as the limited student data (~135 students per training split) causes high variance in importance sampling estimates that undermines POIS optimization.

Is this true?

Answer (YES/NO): YES